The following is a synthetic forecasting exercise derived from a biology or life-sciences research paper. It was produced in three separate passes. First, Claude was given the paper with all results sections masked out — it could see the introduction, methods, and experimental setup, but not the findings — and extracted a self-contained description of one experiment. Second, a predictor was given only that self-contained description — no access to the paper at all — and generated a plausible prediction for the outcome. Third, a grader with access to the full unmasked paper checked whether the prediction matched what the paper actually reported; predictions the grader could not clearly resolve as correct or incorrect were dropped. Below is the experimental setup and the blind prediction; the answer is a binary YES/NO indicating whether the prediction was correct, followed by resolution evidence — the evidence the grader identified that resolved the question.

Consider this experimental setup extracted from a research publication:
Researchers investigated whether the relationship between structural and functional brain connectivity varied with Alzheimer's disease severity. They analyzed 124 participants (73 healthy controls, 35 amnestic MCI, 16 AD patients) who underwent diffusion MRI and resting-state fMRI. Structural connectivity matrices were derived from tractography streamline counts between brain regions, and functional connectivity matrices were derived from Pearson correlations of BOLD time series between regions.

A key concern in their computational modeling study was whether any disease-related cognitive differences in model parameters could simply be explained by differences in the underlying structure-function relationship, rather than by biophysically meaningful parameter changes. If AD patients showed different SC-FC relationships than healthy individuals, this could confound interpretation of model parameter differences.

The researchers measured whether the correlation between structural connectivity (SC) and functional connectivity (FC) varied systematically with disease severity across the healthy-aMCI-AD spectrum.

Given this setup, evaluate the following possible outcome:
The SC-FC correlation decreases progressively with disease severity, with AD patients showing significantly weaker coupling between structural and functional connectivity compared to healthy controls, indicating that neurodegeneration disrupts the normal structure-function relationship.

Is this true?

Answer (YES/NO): NO